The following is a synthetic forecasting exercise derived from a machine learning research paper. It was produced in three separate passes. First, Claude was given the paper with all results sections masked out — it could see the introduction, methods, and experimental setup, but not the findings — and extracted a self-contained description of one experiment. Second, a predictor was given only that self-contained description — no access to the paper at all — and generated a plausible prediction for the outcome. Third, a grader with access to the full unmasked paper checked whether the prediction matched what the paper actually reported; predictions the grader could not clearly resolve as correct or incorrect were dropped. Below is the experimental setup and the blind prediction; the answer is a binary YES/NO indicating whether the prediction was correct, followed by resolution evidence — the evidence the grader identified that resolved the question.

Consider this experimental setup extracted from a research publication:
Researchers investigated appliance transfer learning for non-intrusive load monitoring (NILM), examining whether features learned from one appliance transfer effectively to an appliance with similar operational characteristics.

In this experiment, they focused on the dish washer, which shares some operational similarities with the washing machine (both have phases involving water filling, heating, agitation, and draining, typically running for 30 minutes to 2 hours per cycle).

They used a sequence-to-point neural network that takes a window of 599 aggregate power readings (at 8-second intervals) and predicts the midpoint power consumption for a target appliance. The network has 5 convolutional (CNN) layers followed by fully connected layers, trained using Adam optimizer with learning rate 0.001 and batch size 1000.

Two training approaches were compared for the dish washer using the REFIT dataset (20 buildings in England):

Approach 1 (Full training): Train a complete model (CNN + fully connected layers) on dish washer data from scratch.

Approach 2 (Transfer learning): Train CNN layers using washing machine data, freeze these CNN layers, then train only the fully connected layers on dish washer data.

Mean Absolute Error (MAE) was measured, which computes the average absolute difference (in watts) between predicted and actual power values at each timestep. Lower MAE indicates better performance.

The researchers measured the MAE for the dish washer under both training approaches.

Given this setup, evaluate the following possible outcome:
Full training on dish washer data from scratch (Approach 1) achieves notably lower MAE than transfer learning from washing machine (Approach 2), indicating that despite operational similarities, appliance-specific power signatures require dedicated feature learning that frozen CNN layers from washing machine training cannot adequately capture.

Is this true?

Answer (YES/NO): NO